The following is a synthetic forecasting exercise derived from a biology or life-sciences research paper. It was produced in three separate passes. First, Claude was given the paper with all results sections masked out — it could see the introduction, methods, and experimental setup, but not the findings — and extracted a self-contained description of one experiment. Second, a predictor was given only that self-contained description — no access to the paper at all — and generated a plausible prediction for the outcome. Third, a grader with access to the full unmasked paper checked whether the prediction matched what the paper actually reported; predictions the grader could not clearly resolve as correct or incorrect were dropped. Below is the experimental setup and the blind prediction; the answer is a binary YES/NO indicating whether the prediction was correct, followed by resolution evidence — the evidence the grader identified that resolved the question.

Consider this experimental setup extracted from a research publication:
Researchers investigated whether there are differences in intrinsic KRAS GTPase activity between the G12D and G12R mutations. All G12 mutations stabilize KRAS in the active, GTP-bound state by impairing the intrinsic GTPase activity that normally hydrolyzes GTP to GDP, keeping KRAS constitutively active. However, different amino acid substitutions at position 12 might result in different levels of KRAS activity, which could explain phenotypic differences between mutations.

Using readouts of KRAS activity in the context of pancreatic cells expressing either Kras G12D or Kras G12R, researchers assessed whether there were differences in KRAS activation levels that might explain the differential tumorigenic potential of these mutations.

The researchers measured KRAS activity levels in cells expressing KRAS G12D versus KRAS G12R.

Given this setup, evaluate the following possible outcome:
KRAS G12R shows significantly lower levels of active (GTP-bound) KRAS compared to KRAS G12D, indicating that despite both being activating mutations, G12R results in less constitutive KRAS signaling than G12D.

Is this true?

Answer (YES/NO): NO